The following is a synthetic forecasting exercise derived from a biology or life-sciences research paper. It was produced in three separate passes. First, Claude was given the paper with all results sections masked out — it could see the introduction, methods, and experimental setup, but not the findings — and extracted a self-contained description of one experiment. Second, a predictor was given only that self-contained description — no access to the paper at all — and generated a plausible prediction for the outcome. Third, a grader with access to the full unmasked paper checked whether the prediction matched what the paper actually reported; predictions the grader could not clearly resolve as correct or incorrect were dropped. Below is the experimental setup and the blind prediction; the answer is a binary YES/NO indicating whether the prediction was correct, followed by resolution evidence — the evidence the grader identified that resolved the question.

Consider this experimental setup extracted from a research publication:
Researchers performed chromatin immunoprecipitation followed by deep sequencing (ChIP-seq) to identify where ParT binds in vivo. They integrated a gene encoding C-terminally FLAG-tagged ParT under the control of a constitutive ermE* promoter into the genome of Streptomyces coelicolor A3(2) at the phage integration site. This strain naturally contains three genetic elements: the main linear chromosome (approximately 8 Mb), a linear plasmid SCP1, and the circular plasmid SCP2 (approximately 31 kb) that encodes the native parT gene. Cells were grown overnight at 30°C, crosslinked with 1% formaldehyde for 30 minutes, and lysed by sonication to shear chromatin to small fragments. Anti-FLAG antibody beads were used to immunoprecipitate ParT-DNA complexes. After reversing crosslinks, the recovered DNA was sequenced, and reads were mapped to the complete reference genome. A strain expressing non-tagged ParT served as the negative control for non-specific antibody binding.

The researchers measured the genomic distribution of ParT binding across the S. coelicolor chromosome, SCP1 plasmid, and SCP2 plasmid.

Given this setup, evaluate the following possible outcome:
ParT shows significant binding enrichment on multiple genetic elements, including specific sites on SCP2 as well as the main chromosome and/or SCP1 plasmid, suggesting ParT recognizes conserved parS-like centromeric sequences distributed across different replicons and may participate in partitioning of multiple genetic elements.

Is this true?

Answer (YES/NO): NO